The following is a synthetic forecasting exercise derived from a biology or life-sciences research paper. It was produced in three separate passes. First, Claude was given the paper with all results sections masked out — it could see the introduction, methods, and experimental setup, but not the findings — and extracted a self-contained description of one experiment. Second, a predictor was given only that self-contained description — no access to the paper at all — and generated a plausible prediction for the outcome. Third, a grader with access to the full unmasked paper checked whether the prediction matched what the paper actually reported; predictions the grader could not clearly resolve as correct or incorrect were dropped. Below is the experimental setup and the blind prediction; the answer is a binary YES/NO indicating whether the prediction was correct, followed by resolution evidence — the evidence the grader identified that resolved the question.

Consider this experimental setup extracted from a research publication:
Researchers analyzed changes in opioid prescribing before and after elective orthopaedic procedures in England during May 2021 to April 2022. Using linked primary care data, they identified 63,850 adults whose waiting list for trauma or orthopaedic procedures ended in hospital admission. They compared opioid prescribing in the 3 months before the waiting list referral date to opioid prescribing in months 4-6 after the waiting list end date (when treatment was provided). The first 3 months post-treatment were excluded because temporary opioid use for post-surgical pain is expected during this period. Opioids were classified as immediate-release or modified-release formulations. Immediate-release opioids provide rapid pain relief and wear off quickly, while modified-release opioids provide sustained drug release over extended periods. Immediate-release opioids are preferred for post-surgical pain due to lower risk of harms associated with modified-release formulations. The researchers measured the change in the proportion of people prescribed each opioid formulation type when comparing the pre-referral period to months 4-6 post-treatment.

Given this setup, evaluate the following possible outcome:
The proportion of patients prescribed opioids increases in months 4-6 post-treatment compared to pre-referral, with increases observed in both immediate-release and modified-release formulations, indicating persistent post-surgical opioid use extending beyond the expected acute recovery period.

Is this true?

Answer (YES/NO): NO